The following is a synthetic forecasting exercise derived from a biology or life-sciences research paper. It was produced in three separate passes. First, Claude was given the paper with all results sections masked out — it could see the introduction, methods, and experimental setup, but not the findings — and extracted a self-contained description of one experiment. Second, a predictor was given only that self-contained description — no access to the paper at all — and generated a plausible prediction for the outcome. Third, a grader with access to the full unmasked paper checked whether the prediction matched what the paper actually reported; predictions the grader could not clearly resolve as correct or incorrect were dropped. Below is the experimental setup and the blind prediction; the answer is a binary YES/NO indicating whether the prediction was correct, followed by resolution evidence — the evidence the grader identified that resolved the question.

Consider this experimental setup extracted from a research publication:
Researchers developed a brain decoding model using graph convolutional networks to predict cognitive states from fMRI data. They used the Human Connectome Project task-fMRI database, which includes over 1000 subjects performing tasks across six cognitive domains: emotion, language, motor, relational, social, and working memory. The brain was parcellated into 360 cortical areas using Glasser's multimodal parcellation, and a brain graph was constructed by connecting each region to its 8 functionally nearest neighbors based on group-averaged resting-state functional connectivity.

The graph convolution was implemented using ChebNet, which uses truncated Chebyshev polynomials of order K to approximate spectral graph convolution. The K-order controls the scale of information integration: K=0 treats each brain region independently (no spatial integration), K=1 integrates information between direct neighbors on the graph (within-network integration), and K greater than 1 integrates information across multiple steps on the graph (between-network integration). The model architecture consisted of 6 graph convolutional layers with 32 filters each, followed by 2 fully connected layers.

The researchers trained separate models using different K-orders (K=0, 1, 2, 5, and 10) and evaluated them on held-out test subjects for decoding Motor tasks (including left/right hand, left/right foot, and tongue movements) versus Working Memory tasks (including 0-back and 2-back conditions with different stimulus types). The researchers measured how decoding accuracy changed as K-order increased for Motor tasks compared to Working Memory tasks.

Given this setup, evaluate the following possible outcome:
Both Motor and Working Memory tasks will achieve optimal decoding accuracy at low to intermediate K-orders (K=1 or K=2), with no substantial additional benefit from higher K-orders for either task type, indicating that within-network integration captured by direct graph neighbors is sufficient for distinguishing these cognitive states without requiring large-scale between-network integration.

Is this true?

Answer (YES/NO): NO